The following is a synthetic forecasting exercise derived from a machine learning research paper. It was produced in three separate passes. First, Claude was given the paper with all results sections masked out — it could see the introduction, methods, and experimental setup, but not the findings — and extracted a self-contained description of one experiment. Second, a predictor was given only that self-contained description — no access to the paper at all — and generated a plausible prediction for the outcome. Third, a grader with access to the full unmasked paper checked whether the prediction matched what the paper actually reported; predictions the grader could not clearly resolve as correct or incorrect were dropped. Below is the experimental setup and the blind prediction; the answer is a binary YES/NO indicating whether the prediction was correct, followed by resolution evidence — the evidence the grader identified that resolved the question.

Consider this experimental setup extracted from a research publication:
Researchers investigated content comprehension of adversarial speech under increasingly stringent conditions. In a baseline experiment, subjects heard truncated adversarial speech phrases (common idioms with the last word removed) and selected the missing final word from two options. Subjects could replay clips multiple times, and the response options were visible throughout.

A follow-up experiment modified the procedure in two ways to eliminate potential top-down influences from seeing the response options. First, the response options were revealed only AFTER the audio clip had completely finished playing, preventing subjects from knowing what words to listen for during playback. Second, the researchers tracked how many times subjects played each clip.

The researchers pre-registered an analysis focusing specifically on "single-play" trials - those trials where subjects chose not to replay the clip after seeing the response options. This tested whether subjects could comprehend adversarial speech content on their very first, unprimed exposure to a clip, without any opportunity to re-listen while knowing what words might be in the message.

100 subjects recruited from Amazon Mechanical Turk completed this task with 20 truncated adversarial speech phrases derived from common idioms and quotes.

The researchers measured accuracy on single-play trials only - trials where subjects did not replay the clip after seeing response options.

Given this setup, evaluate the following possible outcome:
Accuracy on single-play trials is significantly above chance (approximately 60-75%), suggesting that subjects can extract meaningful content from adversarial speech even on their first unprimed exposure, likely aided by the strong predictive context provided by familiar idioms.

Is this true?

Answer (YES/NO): YES